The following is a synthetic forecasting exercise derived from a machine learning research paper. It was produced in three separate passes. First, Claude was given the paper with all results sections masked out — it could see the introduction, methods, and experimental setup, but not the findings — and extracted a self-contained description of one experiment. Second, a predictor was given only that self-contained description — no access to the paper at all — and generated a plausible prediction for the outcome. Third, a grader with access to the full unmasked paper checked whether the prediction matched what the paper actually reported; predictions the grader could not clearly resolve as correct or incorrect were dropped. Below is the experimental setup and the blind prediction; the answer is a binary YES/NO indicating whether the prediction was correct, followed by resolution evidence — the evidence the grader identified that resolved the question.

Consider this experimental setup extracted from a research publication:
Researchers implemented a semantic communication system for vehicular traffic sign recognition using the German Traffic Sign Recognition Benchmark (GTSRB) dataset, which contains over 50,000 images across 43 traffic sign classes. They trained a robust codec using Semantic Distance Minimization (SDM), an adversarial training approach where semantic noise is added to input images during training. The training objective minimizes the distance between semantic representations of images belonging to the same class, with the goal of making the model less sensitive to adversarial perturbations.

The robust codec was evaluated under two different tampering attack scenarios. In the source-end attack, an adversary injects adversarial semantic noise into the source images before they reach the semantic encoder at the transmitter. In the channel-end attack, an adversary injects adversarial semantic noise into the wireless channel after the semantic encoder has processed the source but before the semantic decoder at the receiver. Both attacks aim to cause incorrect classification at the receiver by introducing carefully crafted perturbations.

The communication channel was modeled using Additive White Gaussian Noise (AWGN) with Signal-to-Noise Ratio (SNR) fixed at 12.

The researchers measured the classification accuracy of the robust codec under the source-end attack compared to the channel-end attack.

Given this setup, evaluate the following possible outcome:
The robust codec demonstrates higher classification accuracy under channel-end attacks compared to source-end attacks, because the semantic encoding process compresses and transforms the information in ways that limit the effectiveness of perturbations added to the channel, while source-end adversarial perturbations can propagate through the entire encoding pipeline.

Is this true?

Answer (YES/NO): YES